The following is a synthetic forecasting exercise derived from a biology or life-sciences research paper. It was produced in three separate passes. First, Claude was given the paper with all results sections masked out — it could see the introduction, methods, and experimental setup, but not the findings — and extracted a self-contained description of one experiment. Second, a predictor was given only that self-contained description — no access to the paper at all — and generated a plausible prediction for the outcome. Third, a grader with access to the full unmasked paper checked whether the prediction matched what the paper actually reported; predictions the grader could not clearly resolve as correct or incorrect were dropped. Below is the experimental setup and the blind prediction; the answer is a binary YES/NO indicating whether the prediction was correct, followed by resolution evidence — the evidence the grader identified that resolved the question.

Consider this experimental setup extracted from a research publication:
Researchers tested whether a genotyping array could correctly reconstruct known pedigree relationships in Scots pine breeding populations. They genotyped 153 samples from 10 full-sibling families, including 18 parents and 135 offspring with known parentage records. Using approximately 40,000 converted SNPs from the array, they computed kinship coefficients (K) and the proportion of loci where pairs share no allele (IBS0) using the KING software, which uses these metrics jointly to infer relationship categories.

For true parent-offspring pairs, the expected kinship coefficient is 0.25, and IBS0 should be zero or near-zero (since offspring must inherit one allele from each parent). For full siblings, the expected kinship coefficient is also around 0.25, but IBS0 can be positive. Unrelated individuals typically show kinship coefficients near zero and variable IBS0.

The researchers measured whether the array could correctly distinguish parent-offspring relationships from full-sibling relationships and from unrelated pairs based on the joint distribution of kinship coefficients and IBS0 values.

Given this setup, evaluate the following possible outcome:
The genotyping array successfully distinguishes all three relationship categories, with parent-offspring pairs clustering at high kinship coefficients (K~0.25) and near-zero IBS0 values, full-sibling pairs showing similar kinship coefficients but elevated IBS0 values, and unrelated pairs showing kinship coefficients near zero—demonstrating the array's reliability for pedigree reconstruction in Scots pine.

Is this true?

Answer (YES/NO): YES